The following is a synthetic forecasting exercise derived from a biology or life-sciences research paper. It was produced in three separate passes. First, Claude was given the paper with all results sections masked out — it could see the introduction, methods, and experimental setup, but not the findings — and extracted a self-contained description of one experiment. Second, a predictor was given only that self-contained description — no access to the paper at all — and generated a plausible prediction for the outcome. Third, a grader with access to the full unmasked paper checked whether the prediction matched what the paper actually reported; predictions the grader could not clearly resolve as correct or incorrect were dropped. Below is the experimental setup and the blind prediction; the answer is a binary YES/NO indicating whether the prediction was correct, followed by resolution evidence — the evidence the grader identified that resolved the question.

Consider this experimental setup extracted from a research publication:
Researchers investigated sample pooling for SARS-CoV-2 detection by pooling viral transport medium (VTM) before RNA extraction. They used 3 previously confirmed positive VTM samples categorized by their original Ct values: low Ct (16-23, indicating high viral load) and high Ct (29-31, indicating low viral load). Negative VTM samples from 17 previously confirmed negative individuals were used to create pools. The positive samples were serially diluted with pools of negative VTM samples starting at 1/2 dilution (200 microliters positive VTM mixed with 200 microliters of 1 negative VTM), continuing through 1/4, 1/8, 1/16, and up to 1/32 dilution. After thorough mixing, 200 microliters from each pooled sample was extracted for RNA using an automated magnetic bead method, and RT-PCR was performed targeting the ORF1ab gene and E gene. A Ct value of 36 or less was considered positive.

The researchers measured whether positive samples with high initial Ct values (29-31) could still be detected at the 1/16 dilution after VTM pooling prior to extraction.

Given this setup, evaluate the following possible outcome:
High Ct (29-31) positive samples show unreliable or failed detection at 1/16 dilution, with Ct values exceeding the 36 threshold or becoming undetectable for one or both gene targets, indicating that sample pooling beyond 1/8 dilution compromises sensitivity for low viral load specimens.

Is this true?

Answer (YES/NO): YES